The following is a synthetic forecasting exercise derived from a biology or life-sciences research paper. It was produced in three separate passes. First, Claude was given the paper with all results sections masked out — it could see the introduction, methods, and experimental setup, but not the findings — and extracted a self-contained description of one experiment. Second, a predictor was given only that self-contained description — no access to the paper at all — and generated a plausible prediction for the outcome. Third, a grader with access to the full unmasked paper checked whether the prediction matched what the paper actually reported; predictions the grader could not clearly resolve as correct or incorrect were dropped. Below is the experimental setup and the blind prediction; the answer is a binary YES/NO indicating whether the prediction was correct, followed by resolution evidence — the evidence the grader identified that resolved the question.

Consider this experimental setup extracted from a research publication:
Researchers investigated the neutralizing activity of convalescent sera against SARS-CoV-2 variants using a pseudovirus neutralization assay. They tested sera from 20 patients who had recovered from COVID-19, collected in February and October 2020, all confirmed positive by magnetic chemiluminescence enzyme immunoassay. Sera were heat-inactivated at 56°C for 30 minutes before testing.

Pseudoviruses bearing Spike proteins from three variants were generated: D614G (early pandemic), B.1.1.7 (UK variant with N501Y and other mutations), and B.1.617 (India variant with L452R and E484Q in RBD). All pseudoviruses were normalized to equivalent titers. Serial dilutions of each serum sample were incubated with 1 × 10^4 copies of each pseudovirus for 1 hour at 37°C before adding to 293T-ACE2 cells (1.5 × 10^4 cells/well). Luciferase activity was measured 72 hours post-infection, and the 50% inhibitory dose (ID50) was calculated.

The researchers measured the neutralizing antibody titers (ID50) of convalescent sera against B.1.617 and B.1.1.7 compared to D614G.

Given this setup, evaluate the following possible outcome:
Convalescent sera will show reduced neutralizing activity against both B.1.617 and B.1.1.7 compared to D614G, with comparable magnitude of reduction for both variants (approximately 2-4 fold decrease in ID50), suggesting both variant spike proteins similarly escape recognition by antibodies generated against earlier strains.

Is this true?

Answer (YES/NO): NO